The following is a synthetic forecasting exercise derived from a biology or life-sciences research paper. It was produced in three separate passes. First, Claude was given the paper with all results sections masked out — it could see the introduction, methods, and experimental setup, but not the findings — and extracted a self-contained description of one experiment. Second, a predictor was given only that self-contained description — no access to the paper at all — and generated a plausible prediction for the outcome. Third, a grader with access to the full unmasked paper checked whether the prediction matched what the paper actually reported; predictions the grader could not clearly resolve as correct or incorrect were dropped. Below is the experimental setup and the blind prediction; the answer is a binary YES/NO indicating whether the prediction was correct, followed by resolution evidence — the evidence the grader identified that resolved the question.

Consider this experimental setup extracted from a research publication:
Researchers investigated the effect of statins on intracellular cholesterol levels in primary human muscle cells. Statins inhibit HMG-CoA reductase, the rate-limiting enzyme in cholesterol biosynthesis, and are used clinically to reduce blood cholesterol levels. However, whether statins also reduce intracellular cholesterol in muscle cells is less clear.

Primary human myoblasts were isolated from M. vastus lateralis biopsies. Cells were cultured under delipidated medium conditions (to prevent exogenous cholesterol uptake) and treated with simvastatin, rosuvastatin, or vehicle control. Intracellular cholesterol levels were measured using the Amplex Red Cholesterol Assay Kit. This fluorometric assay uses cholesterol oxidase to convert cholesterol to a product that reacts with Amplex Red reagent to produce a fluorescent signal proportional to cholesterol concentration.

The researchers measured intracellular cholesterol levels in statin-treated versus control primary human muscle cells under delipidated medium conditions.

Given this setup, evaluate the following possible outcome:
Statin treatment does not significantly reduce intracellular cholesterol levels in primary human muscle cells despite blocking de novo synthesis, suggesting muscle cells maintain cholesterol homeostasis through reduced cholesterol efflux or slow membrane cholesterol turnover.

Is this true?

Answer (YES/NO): NO